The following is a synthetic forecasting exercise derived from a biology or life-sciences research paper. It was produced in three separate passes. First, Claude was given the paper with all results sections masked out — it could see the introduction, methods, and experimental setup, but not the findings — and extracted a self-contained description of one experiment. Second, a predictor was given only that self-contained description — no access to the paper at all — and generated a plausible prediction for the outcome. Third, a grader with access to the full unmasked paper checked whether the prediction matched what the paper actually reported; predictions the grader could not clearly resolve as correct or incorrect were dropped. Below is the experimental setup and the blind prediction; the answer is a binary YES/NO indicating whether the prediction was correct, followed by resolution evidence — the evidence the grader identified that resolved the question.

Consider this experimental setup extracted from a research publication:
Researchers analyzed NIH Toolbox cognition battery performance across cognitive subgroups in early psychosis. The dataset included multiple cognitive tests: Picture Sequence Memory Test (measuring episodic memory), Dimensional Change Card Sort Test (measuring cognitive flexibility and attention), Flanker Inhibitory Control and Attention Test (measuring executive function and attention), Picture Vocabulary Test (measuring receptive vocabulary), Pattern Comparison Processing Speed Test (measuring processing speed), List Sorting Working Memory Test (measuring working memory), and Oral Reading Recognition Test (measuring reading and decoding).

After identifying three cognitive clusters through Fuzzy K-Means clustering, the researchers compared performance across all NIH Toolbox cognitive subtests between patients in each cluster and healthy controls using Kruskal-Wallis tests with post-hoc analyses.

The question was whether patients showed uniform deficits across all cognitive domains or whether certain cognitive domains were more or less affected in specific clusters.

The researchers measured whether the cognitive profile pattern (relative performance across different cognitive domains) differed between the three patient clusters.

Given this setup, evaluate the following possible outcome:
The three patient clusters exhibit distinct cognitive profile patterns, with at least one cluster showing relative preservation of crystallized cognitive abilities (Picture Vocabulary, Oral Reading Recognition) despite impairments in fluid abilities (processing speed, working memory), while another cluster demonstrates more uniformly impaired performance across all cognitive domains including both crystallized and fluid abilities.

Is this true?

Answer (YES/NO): YES